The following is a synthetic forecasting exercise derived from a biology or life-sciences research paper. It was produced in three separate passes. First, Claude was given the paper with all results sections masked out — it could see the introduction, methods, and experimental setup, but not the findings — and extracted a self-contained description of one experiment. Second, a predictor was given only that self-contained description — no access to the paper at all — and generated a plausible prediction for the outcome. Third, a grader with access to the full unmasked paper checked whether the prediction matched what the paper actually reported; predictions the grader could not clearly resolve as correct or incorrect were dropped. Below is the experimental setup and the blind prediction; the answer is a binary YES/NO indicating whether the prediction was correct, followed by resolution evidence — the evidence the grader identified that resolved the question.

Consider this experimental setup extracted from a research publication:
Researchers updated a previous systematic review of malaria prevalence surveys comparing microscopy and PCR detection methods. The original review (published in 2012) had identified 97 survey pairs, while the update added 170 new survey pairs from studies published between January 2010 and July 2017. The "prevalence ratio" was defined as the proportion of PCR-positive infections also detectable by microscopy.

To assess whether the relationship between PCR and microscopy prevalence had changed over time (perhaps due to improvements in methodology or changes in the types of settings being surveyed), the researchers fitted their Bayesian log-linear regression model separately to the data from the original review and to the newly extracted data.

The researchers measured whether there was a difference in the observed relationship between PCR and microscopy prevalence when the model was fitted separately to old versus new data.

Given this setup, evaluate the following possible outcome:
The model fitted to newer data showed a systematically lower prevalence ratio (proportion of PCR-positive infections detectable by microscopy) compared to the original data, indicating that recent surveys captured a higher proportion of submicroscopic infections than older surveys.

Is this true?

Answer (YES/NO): NO